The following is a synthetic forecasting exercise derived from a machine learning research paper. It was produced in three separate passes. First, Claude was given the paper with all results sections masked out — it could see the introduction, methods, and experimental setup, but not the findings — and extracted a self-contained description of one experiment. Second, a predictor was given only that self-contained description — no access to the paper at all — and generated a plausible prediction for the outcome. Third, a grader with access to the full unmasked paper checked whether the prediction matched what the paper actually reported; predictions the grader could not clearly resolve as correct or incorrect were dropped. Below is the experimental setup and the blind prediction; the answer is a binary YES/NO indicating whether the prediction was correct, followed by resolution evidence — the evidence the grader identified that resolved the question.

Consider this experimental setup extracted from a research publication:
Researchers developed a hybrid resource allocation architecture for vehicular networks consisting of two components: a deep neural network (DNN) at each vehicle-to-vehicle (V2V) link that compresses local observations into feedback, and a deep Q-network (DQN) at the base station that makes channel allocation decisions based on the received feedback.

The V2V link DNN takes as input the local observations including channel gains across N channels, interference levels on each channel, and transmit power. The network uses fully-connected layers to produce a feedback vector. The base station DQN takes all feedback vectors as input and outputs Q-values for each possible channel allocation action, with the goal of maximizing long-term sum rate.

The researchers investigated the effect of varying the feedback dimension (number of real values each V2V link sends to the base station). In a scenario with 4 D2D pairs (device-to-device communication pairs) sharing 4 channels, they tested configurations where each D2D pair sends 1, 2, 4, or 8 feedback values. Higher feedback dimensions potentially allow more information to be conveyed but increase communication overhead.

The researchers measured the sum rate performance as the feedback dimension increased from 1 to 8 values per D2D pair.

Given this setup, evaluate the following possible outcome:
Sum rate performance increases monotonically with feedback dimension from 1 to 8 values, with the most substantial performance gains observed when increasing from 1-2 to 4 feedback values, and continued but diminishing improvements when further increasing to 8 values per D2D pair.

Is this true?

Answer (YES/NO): NO